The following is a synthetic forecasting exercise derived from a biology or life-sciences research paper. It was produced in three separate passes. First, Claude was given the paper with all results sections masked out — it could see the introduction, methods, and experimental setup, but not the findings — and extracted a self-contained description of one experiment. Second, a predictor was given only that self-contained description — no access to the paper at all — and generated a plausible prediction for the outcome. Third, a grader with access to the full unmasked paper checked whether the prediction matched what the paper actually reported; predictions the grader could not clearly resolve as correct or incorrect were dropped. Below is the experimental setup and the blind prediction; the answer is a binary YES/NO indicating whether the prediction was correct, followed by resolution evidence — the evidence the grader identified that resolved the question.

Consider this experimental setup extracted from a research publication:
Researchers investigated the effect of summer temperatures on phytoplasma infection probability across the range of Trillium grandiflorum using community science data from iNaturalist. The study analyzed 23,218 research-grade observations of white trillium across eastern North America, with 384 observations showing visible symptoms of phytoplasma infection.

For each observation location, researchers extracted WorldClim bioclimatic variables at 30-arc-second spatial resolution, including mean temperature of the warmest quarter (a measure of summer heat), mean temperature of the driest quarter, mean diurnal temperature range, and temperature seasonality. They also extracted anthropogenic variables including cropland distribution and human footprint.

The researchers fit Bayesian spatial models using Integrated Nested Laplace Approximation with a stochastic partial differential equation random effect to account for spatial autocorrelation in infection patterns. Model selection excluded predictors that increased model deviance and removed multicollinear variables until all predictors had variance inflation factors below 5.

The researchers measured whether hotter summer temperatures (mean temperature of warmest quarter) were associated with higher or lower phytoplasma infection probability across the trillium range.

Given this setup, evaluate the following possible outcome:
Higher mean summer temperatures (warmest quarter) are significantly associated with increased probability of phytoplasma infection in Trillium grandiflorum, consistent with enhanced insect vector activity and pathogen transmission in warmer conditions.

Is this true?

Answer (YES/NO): NO